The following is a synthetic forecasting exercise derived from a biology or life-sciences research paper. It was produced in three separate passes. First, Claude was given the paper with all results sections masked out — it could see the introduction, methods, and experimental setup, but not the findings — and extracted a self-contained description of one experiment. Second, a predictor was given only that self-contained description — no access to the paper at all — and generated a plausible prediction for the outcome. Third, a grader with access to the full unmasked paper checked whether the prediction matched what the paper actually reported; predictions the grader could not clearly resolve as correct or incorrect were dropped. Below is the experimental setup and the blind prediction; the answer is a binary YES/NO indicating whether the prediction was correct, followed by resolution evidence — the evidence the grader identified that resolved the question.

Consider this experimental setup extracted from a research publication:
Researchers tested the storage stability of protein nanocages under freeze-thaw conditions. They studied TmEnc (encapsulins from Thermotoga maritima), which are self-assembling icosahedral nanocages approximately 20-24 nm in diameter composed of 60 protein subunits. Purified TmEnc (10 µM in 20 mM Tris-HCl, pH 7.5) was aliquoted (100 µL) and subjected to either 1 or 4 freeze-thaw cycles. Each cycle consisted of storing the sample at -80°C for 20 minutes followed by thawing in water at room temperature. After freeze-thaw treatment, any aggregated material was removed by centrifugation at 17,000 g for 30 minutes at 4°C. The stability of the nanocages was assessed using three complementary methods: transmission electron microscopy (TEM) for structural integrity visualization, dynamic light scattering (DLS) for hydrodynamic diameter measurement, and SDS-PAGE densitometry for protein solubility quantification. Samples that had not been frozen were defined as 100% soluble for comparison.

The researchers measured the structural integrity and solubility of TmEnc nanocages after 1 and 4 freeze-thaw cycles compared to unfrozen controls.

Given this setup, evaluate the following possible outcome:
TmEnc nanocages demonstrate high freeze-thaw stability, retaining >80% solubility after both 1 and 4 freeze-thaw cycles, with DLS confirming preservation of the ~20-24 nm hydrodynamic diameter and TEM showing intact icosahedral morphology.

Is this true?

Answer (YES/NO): YES